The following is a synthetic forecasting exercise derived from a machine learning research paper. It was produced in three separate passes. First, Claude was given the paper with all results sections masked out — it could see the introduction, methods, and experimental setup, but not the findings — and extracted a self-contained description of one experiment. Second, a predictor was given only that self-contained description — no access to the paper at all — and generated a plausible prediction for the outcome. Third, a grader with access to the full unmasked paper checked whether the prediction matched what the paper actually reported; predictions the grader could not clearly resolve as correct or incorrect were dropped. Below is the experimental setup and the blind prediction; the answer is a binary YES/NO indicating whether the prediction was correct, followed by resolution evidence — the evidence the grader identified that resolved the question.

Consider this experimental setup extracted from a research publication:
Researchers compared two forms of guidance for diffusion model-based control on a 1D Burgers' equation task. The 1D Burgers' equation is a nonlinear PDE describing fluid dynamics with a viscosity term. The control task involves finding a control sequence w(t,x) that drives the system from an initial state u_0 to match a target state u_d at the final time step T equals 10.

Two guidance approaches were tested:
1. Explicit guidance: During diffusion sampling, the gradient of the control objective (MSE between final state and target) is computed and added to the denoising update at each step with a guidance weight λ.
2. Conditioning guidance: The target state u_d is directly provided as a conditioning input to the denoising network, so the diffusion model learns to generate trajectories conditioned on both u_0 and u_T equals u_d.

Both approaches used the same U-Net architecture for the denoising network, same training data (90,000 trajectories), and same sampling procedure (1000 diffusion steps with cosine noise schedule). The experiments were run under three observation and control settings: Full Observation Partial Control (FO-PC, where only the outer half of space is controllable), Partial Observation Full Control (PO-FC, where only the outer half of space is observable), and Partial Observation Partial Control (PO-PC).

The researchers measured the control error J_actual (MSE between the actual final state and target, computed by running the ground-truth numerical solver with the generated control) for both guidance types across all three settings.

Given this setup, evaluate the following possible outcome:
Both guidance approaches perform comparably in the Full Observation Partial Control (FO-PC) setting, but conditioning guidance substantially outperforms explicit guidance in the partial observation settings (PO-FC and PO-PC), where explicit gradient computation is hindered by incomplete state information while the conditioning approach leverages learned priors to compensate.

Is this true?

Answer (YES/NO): NO